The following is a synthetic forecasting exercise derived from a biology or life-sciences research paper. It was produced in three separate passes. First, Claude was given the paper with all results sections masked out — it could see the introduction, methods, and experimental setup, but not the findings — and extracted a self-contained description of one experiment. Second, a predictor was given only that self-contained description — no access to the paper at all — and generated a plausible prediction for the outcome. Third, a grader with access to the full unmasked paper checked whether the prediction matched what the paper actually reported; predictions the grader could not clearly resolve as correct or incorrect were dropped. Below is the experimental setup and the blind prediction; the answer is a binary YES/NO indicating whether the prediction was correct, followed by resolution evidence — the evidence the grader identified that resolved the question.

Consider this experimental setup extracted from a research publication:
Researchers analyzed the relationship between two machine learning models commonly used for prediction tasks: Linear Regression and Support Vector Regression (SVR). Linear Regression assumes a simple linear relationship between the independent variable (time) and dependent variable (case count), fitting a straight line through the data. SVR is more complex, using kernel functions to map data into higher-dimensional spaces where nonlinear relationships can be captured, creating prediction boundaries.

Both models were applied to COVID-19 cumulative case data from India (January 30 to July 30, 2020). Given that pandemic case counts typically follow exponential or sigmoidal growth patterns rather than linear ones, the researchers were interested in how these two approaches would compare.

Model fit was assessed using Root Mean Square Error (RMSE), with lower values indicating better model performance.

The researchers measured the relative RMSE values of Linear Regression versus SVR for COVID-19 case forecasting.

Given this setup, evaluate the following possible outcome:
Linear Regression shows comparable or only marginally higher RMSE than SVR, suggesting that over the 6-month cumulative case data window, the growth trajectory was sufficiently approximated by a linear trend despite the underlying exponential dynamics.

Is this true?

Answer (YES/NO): NO